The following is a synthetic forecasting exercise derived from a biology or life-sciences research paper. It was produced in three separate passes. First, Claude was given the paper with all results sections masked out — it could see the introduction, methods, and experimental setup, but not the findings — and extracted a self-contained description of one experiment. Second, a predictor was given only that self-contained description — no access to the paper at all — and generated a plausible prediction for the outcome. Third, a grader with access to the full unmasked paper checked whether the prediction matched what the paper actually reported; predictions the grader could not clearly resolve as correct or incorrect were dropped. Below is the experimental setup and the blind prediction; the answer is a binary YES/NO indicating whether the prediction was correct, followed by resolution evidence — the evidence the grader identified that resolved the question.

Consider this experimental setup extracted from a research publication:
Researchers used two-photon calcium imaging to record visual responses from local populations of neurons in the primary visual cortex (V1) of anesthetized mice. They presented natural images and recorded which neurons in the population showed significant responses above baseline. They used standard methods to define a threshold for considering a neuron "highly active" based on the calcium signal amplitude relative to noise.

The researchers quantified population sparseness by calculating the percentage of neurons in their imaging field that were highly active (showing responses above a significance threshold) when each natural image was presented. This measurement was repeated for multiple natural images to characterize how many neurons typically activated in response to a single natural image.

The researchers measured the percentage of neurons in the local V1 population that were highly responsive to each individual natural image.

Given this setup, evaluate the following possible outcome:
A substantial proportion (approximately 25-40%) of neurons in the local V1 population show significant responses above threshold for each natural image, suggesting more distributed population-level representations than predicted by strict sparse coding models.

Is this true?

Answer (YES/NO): NO